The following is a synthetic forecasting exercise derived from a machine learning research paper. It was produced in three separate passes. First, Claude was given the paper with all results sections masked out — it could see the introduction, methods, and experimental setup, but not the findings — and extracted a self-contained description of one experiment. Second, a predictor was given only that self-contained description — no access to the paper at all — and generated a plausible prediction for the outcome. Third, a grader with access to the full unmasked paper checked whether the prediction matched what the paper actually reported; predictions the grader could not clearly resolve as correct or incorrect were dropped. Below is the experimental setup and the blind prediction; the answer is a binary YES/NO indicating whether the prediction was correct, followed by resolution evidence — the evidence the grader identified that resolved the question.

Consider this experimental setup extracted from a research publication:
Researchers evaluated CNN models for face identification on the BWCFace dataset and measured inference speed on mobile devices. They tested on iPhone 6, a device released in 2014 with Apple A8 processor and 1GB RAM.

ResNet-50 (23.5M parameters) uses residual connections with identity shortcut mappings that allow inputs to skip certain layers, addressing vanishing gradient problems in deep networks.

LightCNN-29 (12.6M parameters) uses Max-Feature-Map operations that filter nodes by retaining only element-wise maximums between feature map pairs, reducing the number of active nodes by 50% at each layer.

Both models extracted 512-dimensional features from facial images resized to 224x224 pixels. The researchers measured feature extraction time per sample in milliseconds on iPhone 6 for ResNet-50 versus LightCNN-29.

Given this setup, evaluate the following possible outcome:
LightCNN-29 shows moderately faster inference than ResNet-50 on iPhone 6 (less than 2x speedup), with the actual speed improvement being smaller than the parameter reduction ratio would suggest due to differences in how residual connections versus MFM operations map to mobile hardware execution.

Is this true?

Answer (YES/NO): YES